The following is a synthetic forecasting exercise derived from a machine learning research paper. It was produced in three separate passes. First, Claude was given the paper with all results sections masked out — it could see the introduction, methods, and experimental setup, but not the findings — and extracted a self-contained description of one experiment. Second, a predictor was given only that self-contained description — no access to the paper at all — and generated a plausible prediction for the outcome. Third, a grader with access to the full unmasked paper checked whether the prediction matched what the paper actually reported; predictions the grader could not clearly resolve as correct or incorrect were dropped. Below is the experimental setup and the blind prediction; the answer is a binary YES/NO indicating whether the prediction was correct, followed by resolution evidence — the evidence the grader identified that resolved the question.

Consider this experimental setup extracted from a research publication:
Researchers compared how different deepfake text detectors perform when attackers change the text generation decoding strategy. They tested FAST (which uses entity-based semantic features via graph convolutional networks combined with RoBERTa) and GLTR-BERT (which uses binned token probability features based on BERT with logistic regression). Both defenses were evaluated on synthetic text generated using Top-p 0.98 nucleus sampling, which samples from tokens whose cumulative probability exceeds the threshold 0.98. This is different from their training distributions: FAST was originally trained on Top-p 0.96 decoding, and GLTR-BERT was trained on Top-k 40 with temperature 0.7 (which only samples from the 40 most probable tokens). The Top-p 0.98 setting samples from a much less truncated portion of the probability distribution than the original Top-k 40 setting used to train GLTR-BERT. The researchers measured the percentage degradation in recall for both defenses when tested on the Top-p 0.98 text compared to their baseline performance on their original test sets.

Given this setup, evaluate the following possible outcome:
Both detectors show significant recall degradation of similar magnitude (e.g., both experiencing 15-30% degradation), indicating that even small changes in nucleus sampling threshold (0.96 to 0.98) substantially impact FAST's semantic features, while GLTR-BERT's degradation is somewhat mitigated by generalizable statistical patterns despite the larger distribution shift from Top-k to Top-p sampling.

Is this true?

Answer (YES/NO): NO